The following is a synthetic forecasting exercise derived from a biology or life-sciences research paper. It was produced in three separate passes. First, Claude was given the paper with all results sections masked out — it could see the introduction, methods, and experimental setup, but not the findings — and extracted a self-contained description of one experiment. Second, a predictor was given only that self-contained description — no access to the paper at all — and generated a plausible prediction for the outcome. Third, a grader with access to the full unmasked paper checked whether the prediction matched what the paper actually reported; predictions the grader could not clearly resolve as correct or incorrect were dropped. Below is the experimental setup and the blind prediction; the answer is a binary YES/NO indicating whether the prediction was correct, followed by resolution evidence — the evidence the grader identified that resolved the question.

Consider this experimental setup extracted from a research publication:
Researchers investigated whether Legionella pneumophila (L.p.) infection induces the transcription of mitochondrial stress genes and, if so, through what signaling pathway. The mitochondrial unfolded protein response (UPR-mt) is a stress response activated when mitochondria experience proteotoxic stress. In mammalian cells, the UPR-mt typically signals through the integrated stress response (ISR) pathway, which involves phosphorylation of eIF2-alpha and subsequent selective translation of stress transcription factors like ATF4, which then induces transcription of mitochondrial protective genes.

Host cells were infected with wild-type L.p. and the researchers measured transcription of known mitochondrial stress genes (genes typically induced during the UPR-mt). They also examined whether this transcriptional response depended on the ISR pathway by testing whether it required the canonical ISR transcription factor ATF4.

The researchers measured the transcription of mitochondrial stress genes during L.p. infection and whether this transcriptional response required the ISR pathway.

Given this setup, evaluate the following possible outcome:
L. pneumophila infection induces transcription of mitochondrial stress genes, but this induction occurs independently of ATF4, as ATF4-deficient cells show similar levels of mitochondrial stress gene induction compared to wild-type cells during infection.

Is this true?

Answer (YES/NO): NO